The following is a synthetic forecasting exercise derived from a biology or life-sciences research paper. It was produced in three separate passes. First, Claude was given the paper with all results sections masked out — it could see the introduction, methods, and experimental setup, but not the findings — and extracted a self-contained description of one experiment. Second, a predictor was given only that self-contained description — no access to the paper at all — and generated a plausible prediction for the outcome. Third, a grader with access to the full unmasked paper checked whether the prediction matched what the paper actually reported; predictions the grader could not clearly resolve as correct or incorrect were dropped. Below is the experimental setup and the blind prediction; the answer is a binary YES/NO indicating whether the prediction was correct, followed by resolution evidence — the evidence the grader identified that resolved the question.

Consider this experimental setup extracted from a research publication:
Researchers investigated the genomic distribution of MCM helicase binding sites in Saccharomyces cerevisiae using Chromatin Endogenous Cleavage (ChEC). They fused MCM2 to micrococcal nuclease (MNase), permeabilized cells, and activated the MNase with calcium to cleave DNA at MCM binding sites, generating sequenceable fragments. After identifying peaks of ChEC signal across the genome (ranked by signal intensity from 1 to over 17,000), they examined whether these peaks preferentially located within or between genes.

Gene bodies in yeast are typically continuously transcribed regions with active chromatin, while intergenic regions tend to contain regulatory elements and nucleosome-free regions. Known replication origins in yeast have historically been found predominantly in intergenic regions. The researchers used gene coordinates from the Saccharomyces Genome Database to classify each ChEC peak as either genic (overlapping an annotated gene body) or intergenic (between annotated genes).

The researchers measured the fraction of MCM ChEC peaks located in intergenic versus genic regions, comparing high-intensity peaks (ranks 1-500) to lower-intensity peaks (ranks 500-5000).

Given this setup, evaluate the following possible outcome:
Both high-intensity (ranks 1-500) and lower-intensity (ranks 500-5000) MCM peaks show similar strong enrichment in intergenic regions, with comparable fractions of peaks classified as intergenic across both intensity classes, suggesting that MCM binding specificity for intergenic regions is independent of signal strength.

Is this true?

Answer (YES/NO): NO